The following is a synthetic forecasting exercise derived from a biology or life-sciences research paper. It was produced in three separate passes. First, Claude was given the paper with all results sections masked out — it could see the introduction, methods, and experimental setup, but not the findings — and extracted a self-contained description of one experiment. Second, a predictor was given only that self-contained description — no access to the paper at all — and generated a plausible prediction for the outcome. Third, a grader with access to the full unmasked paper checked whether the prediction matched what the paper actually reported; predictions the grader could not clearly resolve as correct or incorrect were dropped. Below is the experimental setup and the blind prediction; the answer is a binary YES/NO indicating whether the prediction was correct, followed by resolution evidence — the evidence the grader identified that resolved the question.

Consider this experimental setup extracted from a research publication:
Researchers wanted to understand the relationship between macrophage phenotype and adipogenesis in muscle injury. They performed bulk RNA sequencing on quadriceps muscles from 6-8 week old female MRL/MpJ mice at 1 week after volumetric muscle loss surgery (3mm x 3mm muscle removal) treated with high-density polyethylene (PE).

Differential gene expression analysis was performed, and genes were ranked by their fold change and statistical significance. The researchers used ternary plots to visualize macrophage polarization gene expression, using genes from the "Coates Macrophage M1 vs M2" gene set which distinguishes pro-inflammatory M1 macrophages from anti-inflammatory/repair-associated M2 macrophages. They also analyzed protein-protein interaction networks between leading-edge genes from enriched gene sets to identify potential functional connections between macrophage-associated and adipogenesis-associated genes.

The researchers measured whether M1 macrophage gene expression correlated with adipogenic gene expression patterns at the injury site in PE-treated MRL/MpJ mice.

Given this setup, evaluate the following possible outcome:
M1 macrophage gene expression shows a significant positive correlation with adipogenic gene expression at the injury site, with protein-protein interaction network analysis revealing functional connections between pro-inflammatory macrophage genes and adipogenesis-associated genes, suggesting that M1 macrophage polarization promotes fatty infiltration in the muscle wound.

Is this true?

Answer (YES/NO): NO